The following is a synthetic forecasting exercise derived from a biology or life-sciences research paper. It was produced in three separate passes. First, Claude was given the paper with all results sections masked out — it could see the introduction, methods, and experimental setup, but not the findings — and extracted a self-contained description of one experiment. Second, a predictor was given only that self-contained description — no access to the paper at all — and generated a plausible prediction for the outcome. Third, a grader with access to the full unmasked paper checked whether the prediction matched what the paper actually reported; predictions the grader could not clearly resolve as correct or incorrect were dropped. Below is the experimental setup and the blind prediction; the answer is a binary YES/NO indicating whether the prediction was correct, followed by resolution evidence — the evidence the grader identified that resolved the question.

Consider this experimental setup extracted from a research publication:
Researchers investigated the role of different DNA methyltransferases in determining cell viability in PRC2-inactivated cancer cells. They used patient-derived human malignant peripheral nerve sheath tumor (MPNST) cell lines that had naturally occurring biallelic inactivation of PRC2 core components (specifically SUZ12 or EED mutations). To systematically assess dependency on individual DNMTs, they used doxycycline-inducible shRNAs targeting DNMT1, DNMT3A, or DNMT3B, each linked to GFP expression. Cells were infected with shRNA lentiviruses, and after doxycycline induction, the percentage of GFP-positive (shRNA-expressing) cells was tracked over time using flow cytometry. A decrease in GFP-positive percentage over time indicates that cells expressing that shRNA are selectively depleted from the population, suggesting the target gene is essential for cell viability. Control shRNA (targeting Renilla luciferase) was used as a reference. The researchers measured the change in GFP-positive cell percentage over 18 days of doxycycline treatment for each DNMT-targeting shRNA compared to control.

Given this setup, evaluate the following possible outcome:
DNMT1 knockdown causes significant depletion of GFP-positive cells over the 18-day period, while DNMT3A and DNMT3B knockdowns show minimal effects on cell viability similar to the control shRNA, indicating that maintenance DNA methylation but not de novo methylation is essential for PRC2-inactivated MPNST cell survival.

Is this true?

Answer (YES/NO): YES